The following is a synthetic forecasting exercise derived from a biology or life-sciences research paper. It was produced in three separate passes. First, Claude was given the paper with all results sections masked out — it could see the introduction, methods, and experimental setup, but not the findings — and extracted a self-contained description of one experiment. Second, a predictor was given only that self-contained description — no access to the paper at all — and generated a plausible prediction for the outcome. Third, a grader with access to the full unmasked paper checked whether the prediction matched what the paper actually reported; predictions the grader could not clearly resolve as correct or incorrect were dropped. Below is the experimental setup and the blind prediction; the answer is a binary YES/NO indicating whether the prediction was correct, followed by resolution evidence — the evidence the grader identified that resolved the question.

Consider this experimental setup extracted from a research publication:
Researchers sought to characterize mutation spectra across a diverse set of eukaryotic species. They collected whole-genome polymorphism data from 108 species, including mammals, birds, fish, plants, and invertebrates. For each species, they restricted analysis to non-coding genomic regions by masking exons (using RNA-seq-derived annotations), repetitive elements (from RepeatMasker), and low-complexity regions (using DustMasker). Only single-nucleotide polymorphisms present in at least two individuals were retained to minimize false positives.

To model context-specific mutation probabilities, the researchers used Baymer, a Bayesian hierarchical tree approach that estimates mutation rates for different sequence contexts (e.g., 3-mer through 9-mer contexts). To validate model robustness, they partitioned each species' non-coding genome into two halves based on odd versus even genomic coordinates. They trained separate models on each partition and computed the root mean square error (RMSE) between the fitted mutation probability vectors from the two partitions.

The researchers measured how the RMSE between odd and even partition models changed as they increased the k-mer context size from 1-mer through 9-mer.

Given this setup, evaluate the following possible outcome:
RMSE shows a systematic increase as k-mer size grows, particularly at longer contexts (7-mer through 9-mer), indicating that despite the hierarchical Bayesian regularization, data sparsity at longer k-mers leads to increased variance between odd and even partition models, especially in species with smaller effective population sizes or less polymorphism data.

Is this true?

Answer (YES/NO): NO